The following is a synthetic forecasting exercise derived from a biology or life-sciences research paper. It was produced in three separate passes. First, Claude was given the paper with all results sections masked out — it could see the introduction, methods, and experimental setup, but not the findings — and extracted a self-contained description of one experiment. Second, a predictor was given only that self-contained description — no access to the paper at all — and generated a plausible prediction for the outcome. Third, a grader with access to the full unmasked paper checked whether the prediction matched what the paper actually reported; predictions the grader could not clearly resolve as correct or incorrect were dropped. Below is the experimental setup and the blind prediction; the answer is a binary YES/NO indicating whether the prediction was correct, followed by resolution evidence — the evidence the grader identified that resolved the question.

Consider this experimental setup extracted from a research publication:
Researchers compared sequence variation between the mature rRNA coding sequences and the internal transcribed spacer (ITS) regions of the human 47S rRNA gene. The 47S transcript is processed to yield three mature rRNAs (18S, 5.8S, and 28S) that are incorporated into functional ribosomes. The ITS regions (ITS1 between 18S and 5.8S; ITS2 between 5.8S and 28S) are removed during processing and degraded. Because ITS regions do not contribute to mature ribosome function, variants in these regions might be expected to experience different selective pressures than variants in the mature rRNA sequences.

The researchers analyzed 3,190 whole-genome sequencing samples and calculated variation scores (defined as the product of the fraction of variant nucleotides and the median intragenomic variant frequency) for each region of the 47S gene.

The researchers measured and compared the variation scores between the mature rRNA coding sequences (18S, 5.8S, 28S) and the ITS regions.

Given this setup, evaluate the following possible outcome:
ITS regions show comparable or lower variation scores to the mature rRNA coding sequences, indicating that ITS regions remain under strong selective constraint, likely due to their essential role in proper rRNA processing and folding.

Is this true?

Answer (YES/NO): NO